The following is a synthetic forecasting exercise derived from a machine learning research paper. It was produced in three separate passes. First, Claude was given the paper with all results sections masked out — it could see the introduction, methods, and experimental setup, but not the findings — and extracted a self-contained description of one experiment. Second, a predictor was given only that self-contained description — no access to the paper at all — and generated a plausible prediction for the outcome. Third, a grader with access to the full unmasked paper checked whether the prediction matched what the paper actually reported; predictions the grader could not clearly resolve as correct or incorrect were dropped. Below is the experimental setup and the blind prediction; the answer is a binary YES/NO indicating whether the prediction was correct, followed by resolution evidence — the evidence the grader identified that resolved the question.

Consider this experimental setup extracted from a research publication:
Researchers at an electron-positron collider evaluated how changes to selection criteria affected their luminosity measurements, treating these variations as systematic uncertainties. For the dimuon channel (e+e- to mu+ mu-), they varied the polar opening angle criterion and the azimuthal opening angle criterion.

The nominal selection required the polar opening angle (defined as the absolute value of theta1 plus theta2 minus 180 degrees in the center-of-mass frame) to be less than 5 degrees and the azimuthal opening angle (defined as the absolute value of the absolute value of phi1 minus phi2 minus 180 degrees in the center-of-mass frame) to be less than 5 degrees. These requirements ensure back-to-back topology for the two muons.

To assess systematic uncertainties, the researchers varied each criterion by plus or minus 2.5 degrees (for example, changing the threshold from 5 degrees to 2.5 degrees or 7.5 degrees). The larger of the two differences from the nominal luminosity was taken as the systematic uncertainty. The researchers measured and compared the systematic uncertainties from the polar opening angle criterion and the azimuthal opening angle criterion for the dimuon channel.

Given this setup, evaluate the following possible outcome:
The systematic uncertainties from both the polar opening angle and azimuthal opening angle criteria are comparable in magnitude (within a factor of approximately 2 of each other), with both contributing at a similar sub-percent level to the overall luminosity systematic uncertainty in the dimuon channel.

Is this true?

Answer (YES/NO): YES